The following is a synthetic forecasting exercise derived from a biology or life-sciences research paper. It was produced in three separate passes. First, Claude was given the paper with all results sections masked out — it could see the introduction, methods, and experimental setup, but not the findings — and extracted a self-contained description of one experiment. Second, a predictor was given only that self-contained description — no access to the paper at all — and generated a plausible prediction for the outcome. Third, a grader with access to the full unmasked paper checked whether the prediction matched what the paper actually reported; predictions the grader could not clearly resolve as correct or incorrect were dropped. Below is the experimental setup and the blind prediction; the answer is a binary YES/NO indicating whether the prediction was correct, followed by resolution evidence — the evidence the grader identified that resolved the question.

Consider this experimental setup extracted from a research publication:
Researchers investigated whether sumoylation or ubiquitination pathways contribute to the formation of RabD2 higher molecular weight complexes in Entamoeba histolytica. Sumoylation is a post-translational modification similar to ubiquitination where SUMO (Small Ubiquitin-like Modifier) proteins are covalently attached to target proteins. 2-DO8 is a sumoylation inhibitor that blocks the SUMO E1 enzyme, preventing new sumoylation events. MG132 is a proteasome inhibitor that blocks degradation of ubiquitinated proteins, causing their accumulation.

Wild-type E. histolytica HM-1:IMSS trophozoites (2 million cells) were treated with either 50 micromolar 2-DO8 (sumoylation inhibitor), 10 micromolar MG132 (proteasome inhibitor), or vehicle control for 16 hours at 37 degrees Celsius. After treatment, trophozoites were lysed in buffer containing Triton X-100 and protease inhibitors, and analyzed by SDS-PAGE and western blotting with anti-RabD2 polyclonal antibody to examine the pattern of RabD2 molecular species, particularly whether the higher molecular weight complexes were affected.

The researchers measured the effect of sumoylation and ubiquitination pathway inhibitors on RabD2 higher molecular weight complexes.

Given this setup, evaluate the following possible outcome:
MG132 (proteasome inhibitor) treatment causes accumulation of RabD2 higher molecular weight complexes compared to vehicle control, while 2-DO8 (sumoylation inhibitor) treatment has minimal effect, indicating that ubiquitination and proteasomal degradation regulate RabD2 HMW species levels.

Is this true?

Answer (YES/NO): NO